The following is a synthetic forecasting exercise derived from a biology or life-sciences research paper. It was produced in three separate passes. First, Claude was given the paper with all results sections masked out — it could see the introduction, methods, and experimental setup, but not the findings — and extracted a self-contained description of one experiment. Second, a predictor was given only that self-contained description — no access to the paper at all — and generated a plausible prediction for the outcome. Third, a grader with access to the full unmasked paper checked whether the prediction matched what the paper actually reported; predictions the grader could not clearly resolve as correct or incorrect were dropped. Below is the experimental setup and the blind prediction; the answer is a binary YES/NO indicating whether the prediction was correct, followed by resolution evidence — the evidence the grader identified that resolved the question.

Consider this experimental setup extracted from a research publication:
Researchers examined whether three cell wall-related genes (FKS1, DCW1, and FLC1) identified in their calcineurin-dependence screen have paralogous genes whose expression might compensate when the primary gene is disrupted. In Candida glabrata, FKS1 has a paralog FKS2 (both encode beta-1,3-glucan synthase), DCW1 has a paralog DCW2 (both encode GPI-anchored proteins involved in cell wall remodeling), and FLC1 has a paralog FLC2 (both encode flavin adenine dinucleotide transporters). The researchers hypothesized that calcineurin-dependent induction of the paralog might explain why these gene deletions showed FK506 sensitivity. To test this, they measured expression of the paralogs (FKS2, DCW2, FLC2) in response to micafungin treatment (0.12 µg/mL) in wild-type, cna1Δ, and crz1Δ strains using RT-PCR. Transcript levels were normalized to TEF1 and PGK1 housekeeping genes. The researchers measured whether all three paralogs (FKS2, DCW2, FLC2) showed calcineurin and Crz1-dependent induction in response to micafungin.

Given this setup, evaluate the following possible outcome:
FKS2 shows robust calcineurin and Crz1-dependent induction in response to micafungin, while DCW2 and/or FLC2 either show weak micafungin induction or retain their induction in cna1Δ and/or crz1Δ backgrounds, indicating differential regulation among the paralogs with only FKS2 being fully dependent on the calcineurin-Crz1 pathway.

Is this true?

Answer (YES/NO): NO